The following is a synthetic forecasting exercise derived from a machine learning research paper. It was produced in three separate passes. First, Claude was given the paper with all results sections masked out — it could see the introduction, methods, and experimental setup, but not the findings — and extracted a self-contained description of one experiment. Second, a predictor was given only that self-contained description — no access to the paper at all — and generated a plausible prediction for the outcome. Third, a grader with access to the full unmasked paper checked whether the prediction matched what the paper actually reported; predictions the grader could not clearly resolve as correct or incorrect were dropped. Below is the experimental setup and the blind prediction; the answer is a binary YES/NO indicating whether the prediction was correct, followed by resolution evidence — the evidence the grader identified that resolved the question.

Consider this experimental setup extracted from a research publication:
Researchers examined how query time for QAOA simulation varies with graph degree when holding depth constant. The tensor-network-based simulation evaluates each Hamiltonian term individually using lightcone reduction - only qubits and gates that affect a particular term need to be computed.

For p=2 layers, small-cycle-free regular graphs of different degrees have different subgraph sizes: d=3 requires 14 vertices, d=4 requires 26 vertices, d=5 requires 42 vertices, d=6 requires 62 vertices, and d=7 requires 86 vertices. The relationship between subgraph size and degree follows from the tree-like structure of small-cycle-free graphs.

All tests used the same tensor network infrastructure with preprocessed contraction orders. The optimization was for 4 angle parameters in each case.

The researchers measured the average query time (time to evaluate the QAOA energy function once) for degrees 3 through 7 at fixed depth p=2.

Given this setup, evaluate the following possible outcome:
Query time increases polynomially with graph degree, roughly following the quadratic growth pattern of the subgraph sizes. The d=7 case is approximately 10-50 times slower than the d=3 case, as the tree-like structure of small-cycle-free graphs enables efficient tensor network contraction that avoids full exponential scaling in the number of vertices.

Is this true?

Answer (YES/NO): NO